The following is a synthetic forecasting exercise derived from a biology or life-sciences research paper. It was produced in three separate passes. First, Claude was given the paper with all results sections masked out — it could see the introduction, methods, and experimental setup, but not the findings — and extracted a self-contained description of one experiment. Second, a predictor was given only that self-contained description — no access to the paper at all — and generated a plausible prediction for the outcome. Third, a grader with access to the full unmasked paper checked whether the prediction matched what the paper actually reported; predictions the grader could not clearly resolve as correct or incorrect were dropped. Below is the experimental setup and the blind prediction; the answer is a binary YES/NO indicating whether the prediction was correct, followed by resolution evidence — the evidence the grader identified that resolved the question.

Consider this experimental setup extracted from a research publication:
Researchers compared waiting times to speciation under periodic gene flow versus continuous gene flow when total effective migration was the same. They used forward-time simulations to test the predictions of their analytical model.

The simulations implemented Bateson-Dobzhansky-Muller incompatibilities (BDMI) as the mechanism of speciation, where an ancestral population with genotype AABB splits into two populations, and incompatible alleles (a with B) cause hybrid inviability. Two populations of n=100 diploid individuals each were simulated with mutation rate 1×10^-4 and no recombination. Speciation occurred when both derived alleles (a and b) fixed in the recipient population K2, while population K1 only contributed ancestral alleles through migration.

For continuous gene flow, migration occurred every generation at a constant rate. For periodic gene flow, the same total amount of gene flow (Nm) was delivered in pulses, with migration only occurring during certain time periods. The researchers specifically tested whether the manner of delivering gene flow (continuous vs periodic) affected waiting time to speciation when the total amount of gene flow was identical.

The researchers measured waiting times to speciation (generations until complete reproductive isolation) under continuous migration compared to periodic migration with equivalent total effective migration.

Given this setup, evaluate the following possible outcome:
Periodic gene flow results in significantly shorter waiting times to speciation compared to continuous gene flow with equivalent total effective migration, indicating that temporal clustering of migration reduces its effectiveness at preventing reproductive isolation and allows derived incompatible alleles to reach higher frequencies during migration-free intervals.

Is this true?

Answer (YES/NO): YES